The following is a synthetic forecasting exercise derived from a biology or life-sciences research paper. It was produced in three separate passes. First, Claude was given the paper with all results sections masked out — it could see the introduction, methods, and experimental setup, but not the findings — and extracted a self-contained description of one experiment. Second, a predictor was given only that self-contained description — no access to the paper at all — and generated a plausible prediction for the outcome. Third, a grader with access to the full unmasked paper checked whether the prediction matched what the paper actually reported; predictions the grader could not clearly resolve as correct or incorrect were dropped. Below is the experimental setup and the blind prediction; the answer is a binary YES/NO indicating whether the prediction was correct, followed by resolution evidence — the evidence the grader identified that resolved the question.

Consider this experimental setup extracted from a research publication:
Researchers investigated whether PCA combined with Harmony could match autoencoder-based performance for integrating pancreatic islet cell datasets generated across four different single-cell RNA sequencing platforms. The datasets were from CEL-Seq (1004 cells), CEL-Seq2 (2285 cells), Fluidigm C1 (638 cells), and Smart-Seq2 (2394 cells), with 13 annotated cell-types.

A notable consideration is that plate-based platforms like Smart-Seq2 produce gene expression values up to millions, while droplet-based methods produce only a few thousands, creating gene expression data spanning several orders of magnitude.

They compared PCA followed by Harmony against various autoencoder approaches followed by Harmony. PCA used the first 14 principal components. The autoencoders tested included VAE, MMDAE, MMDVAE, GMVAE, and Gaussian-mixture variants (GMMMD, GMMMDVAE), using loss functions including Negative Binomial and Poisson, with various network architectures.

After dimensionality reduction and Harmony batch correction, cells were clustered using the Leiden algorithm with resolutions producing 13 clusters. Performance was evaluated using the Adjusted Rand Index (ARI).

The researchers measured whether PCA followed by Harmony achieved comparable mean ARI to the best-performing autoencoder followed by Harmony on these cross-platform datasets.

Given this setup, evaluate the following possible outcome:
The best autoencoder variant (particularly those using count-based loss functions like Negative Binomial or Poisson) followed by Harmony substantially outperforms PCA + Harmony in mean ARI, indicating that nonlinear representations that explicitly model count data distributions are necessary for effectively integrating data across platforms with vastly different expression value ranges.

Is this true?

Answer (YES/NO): NO